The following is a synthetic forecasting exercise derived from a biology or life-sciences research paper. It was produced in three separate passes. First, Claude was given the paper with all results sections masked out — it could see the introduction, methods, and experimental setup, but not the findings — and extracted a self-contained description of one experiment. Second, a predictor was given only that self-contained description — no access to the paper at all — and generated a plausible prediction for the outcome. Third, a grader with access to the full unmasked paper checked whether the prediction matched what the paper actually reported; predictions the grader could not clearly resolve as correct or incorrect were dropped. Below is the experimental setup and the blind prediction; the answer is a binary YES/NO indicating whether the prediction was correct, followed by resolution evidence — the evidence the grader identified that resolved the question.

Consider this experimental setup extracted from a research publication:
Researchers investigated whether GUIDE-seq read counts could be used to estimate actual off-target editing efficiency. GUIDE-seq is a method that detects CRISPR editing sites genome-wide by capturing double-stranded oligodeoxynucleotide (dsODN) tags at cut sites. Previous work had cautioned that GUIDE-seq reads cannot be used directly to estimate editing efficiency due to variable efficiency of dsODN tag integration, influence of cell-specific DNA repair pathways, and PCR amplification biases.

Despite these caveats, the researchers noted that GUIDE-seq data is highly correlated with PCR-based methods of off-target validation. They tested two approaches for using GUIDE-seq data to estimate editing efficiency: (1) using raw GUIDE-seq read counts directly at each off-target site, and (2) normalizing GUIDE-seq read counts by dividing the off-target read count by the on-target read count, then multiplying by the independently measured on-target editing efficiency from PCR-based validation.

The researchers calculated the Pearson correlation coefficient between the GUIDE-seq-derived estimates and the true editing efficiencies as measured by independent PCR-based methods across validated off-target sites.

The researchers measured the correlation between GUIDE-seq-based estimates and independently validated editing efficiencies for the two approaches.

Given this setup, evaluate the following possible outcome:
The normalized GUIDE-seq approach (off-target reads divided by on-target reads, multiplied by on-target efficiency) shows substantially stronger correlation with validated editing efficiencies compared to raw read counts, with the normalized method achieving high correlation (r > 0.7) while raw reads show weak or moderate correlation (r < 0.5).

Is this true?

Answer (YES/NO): NO